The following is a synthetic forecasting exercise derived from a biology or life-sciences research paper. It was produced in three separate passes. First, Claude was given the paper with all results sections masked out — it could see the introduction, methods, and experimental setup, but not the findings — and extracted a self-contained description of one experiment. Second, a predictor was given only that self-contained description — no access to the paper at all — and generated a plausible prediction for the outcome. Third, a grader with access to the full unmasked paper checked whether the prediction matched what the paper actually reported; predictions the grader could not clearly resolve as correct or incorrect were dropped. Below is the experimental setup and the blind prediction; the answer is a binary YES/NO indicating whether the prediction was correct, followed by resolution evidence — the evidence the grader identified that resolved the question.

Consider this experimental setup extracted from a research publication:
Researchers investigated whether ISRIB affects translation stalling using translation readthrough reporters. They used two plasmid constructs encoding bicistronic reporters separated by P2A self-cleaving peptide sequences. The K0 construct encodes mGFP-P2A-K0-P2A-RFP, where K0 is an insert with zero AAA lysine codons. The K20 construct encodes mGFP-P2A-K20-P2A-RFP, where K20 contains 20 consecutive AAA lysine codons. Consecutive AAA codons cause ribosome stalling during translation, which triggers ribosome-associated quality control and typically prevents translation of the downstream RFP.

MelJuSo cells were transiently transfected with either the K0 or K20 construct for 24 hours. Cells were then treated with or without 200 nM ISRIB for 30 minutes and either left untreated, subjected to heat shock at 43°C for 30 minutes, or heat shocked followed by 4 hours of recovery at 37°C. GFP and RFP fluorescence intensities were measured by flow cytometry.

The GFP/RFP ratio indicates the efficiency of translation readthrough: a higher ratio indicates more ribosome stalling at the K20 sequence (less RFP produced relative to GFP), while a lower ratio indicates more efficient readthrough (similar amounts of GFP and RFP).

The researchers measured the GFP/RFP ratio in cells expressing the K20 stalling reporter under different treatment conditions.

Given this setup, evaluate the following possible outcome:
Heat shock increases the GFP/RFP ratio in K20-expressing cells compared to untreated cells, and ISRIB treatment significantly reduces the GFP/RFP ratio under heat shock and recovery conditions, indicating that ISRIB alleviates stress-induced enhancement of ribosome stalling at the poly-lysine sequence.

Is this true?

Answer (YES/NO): NO